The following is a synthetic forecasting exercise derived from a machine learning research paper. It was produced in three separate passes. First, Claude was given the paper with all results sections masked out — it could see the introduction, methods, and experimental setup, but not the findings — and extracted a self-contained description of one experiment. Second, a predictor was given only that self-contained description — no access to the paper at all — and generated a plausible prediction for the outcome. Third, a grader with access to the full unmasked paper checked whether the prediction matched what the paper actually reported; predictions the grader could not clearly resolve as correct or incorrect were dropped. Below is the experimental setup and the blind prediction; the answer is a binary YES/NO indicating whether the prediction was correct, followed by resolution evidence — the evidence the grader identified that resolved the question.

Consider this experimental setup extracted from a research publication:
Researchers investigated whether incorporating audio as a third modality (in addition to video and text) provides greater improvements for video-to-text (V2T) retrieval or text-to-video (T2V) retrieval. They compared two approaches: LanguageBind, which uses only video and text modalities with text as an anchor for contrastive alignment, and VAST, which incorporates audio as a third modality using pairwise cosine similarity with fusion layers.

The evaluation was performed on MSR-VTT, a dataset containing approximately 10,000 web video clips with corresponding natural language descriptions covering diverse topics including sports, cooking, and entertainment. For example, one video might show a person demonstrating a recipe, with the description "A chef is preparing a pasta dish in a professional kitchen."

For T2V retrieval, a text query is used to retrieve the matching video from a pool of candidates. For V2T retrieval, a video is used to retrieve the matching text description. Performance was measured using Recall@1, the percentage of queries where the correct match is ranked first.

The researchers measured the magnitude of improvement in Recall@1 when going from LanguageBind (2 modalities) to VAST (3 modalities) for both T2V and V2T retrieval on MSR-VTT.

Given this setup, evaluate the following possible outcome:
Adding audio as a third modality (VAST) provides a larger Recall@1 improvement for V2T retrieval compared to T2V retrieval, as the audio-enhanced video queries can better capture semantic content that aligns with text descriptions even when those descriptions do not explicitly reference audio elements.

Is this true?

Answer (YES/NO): NO